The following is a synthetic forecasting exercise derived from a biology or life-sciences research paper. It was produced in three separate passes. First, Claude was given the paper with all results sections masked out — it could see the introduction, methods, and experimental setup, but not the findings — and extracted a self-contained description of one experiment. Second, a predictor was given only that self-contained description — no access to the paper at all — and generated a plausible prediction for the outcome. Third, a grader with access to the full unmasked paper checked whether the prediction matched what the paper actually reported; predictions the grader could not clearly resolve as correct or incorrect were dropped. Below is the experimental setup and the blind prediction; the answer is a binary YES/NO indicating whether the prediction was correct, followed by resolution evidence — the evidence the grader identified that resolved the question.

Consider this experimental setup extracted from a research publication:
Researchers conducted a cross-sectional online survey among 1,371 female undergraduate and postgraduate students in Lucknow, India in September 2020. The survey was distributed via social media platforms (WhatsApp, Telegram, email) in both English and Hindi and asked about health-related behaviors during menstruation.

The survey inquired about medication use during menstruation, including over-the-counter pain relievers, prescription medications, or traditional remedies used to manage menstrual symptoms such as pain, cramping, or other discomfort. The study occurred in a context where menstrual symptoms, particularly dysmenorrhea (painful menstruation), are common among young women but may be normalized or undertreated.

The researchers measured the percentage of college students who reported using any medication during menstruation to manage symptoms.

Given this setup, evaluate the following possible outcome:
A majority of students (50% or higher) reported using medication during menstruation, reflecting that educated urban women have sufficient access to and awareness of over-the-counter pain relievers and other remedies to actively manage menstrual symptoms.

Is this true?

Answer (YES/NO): NO